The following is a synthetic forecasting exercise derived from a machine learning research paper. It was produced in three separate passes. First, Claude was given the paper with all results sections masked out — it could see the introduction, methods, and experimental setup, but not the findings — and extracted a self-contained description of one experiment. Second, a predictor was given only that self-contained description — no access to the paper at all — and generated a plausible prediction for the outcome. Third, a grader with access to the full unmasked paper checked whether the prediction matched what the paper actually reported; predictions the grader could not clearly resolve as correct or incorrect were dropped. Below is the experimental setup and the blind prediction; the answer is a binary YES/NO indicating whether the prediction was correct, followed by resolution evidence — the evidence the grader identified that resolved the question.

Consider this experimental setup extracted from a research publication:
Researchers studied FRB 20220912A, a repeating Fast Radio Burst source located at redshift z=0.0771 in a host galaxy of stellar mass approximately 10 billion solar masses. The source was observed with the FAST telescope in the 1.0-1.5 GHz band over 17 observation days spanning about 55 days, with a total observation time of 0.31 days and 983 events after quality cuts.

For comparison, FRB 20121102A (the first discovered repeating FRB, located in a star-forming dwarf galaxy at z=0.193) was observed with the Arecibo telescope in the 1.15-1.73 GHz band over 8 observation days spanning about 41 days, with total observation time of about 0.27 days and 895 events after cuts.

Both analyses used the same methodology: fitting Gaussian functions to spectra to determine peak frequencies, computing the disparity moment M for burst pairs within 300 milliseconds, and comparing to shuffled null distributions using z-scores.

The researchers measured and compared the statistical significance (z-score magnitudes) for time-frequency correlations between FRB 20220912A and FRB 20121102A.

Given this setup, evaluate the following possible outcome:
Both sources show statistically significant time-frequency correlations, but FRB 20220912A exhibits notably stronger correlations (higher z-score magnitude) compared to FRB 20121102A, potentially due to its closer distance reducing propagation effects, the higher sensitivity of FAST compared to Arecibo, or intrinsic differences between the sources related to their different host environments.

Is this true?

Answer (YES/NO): NO